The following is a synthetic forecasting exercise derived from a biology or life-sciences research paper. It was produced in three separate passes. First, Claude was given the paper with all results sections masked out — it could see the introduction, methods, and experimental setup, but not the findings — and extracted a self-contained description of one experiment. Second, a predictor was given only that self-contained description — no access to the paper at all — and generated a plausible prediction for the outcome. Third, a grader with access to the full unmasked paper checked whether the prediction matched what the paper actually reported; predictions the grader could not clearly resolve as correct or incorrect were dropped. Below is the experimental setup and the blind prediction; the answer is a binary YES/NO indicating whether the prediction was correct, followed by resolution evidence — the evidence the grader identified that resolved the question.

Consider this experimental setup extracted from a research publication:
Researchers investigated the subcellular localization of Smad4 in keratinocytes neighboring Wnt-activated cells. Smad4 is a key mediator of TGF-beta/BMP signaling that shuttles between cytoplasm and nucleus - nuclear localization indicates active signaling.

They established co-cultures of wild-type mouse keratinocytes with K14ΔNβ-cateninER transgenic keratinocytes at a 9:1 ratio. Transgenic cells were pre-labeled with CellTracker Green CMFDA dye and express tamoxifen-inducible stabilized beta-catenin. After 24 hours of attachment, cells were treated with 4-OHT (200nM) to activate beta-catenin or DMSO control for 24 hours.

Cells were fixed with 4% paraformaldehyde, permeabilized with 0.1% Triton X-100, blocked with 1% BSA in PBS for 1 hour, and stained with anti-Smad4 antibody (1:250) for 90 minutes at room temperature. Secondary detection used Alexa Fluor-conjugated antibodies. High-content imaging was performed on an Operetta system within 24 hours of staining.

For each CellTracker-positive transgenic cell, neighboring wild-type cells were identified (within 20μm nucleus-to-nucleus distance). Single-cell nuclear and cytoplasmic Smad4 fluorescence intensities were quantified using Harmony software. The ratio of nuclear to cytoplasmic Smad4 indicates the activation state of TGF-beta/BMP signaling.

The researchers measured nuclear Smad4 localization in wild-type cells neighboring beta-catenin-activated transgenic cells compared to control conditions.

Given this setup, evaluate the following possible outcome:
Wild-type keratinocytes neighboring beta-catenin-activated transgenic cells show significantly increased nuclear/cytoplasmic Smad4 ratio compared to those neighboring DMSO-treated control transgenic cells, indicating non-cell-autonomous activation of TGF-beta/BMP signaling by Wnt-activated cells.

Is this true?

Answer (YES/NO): YES